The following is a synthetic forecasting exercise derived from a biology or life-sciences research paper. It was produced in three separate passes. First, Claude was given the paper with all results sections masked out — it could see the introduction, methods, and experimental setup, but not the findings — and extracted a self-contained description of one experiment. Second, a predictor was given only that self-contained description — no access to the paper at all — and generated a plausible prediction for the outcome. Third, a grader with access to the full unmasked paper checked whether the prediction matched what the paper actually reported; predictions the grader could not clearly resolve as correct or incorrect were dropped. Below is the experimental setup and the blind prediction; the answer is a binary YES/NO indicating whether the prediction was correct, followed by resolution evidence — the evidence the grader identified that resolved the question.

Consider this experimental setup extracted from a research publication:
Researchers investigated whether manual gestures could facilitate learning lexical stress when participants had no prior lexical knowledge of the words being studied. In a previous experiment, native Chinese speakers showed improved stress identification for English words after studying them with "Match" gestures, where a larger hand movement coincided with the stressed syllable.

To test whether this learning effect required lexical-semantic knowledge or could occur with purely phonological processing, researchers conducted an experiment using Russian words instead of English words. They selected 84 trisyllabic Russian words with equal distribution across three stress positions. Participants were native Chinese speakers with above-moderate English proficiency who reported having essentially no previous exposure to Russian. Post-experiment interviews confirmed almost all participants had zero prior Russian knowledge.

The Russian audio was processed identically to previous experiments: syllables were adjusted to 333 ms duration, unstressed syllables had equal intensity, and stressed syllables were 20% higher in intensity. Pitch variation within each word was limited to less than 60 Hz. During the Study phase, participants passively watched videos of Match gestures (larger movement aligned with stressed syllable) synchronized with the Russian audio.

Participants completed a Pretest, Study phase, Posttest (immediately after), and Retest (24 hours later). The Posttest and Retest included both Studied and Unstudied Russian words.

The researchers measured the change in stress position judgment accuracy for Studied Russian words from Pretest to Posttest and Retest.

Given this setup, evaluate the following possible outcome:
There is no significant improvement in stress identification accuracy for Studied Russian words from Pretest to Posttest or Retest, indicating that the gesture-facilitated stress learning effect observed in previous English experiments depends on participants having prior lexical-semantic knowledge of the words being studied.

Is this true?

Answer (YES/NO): NO